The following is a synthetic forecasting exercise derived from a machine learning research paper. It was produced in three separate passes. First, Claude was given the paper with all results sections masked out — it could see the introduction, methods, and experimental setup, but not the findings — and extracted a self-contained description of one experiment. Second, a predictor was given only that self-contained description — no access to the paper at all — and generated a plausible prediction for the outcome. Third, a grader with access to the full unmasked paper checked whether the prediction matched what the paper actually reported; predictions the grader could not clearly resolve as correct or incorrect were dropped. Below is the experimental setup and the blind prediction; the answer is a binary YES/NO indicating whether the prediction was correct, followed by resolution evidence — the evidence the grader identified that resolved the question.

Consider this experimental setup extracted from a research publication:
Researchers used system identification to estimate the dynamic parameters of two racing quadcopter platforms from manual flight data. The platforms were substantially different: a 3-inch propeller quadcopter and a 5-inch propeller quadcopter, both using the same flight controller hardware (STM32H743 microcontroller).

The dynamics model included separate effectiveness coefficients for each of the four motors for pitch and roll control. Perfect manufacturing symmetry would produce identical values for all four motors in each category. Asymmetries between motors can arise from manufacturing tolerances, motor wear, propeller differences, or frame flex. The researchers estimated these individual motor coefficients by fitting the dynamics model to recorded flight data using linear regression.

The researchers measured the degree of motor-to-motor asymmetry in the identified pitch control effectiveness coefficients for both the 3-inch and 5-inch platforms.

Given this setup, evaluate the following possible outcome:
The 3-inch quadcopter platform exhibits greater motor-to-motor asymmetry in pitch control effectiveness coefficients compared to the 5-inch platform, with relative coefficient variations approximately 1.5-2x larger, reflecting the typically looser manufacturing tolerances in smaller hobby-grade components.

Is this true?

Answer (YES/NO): NO